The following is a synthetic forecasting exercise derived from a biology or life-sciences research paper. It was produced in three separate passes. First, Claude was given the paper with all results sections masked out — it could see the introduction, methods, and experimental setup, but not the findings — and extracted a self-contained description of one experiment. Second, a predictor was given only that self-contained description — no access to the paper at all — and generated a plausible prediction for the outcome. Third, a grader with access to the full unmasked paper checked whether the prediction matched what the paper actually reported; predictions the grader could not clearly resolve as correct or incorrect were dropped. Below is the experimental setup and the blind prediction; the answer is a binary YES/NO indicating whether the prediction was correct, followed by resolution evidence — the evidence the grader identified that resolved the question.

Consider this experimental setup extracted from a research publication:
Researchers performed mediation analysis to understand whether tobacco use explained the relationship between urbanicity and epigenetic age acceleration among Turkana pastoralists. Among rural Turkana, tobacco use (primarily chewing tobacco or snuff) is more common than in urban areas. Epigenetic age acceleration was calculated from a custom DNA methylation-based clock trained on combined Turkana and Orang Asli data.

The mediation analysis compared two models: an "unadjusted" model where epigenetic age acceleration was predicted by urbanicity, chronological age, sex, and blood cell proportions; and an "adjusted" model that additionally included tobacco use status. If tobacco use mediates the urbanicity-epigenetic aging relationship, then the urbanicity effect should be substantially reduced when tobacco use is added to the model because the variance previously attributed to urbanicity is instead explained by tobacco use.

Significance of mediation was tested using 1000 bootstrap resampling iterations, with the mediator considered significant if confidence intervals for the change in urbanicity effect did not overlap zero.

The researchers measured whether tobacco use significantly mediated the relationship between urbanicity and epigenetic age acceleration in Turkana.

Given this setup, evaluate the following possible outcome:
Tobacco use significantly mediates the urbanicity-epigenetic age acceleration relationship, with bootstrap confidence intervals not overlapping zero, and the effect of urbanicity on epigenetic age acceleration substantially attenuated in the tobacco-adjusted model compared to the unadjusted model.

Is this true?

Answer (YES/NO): YES